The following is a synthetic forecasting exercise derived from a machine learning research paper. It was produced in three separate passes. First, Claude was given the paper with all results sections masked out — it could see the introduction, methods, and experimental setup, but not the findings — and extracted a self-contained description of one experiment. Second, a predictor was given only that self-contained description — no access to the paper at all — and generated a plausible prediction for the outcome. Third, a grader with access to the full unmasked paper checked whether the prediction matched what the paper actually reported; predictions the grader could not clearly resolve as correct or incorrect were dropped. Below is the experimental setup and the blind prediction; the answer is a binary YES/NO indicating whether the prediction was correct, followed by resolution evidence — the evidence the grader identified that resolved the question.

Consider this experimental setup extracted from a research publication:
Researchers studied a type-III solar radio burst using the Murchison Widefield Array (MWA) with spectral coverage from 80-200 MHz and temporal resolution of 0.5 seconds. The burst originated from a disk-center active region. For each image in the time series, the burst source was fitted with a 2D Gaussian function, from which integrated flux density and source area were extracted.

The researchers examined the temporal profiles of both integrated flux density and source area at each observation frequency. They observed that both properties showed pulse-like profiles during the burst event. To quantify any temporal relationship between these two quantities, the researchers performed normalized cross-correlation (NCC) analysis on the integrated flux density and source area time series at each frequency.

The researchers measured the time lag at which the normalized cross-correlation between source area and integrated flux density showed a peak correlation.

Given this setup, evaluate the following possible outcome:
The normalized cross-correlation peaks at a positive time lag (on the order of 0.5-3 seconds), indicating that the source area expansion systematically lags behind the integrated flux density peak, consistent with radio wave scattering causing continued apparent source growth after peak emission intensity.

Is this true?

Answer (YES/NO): NO